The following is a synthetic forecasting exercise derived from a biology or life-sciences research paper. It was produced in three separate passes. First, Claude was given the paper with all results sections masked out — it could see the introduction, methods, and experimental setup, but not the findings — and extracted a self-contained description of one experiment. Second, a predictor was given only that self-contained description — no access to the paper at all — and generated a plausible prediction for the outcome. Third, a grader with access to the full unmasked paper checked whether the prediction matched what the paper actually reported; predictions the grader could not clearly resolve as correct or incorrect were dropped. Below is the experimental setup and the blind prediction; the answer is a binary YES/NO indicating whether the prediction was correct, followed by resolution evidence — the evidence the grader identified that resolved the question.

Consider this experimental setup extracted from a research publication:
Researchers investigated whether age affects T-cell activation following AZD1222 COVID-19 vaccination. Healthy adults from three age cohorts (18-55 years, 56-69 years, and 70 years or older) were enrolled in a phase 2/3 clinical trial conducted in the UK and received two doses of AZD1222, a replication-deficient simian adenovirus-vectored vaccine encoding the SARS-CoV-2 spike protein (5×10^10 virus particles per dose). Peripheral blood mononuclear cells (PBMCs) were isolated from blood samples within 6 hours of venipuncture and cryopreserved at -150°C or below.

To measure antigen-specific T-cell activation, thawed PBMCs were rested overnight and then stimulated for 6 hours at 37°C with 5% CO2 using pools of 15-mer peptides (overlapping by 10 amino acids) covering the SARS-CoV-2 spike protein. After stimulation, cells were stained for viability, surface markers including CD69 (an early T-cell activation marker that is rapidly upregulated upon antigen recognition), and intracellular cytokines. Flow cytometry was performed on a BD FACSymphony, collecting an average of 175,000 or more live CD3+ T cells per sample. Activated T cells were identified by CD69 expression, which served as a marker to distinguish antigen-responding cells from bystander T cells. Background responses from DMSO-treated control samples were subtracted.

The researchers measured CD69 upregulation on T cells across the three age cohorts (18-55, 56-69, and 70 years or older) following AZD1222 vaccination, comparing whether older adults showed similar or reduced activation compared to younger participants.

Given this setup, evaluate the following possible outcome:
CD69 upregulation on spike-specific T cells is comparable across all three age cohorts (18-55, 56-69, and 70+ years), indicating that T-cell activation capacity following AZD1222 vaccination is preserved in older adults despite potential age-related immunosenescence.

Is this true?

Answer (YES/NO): YES